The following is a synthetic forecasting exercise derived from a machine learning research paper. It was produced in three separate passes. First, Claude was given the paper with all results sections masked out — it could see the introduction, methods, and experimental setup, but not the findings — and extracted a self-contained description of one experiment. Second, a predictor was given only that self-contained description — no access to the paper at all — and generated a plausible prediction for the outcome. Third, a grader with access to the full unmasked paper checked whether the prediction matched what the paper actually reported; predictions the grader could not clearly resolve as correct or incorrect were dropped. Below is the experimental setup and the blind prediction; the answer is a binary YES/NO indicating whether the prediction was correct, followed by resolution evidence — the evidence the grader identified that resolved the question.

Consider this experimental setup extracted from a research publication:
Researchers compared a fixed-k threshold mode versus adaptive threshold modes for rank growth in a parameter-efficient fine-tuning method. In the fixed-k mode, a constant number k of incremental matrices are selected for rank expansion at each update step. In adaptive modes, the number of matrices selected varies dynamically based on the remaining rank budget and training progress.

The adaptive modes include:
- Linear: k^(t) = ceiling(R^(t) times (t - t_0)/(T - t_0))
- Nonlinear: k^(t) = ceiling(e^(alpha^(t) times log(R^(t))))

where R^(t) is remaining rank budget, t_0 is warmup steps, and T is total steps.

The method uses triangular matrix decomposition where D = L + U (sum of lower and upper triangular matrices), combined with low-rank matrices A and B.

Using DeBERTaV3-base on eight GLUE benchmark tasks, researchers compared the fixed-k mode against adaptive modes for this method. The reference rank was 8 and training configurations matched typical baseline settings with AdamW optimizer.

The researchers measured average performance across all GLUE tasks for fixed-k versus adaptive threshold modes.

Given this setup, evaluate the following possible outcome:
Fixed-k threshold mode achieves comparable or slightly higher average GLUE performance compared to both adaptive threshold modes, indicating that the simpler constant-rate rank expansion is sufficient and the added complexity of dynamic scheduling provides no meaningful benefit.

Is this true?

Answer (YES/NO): NO